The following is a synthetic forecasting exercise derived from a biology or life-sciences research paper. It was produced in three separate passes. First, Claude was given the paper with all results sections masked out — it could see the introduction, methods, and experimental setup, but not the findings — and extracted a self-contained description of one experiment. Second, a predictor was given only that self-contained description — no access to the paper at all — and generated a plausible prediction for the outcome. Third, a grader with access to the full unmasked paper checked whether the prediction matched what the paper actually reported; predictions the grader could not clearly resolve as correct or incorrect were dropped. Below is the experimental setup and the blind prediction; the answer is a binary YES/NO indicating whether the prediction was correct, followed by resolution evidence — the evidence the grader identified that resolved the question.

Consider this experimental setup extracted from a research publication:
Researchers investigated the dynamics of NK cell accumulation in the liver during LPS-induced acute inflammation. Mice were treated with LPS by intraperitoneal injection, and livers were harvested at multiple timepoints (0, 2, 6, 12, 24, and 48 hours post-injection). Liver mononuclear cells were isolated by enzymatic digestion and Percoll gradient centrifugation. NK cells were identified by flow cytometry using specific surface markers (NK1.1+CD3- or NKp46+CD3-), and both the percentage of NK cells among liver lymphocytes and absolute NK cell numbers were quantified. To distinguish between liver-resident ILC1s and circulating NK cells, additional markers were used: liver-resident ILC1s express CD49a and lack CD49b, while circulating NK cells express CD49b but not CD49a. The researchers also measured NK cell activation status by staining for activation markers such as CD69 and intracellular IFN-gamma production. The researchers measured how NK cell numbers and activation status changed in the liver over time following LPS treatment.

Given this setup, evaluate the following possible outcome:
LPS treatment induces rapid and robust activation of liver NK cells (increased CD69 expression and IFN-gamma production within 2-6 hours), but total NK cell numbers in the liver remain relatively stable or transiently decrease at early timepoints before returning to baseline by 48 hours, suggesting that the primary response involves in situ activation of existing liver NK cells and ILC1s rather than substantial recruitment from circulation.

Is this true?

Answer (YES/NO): NO